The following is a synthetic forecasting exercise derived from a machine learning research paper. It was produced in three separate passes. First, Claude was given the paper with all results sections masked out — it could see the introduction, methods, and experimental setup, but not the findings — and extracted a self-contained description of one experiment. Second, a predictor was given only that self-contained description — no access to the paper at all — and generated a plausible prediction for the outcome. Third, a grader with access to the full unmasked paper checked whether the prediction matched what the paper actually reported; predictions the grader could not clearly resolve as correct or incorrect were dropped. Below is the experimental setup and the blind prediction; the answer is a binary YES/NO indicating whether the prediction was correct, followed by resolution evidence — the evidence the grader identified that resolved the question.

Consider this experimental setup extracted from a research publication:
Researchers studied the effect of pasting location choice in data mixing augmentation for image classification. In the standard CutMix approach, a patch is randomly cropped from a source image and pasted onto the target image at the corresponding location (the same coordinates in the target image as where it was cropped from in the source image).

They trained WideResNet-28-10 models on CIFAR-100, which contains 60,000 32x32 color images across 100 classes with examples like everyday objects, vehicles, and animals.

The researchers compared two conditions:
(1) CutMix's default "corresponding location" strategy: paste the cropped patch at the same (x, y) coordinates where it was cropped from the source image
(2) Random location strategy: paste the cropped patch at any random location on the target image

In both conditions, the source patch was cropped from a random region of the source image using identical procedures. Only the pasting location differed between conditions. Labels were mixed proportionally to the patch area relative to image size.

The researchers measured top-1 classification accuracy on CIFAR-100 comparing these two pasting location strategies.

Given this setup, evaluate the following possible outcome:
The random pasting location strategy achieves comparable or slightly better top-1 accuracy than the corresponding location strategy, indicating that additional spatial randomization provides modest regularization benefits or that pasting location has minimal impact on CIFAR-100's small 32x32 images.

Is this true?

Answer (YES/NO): YES